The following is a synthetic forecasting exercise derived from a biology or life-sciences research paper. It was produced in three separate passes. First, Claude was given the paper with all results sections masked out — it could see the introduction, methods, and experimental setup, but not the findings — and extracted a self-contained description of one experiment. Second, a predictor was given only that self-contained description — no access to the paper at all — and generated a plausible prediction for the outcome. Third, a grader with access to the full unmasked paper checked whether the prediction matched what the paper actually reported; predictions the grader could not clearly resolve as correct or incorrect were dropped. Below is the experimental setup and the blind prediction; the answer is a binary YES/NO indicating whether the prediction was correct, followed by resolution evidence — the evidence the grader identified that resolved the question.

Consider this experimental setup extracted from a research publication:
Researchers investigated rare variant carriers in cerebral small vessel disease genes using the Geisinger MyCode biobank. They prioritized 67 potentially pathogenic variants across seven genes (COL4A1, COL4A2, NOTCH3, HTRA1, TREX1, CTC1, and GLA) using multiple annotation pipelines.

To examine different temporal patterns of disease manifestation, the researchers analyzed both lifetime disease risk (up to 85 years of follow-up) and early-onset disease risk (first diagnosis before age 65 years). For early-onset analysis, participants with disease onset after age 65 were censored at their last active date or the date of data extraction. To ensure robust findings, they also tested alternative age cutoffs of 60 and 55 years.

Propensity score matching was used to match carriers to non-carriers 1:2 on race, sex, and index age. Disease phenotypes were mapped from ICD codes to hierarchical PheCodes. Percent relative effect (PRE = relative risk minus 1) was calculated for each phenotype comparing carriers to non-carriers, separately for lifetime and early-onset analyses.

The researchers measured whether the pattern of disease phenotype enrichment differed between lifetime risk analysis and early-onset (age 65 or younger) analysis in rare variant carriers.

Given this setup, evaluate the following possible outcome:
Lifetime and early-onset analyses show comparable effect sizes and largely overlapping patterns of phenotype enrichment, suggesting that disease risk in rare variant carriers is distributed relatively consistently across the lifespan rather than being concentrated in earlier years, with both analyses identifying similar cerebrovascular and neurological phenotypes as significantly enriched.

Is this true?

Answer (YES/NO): NO